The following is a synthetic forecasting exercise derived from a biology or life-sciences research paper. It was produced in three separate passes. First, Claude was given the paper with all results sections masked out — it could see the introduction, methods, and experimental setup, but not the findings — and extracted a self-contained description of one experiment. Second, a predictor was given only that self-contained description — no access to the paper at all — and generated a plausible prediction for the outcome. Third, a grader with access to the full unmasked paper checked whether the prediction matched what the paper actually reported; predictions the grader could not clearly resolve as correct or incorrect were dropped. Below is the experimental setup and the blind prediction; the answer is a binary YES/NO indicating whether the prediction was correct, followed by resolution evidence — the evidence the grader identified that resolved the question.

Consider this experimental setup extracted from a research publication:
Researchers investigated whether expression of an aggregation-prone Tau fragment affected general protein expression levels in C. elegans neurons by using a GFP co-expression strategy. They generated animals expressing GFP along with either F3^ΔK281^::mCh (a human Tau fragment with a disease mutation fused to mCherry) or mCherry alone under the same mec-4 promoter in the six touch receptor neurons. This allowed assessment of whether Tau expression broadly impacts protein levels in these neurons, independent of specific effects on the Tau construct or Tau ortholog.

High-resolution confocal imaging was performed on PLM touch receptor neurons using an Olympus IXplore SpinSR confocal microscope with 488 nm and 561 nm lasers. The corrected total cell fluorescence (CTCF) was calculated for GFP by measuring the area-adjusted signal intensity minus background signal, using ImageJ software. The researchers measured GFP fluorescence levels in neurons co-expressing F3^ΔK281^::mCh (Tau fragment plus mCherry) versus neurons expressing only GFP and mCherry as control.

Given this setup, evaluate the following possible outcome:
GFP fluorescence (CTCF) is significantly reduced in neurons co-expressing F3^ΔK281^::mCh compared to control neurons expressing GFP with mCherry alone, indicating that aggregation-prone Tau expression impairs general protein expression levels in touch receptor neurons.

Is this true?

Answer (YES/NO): NO